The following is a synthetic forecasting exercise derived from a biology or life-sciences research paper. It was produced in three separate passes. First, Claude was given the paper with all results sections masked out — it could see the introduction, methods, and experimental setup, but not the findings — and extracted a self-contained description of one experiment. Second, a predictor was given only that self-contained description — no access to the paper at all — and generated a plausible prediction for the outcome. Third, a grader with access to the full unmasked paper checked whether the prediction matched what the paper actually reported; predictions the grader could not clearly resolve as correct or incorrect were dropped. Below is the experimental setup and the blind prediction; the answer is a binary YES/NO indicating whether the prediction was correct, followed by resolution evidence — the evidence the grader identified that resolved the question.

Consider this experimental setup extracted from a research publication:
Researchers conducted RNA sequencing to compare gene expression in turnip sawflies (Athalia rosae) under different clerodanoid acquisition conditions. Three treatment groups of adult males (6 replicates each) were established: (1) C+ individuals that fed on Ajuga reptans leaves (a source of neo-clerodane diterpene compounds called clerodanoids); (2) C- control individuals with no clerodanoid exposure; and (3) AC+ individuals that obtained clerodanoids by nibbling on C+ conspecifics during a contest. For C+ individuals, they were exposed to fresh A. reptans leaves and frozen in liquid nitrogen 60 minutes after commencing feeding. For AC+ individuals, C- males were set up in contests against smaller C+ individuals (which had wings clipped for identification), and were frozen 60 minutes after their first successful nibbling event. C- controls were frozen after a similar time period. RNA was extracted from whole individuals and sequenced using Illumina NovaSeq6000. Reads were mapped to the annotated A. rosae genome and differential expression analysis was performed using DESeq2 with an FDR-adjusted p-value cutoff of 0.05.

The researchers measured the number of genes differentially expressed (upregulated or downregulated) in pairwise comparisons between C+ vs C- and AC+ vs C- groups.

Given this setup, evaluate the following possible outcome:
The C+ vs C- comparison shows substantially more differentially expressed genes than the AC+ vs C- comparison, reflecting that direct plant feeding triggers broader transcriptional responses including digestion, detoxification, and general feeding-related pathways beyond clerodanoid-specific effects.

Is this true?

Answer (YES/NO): NO